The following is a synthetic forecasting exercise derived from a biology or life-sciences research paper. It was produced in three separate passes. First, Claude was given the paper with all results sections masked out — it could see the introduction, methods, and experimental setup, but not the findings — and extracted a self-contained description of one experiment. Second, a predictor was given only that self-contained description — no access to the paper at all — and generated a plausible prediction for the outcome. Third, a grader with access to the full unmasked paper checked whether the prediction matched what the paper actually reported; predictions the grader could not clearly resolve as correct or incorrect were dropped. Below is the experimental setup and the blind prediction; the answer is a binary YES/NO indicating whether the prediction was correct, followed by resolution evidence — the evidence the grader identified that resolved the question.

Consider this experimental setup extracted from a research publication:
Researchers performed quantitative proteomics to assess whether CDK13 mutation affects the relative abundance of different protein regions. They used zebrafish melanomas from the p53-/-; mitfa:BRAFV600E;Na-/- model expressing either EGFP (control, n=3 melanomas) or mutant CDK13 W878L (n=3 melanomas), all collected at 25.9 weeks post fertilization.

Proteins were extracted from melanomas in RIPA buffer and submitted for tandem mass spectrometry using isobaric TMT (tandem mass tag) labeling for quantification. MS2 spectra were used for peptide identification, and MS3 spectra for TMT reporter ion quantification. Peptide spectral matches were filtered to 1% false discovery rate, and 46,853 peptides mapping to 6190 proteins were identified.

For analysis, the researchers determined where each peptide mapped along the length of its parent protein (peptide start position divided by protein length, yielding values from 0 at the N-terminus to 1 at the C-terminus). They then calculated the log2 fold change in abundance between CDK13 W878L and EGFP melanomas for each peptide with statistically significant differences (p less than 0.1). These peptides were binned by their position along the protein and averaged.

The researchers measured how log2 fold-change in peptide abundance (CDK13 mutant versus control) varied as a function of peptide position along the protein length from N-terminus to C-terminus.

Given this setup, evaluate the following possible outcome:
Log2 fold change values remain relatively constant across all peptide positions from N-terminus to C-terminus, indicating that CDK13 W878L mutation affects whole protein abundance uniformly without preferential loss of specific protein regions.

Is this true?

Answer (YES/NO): NO